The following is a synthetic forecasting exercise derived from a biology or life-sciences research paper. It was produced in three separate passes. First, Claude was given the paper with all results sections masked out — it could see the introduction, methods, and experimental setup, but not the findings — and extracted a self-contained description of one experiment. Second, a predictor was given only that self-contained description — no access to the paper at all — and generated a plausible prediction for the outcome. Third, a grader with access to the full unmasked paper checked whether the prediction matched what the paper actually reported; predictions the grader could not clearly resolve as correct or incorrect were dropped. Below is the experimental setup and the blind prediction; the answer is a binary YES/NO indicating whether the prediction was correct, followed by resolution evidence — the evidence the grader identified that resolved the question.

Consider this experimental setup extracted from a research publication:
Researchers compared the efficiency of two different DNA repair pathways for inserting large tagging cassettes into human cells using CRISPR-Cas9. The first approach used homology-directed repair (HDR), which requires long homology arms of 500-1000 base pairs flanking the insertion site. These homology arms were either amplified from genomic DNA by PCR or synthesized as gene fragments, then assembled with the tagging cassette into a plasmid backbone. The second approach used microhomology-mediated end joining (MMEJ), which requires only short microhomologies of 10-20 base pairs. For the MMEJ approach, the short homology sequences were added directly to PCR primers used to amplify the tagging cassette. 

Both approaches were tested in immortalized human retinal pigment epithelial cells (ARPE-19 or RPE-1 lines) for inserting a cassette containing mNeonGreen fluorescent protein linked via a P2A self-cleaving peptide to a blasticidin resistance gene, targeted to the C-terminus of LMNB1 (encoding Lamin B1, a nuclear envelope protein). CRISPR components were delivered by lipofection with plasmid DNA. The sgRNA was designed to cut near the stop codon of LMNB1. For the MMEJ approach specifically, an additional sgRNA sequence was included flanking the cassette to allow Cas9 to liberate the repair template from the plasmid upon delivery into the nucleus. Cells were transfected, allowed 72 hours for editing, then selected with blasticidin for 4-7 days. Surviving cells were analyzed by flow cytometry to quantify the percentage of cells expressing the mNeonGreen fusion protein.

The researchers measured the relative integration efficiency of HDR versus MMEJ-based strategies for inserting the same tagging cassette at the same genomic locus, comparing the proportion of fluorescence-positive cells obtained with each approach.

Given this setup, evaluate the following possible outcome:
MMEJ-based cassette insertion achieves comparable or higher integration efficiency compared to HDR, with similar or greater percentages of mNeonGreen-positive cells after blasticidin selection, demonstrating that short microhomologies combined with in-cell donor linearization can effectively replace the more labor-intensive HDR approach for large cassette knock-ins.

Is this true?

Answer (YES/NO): YES